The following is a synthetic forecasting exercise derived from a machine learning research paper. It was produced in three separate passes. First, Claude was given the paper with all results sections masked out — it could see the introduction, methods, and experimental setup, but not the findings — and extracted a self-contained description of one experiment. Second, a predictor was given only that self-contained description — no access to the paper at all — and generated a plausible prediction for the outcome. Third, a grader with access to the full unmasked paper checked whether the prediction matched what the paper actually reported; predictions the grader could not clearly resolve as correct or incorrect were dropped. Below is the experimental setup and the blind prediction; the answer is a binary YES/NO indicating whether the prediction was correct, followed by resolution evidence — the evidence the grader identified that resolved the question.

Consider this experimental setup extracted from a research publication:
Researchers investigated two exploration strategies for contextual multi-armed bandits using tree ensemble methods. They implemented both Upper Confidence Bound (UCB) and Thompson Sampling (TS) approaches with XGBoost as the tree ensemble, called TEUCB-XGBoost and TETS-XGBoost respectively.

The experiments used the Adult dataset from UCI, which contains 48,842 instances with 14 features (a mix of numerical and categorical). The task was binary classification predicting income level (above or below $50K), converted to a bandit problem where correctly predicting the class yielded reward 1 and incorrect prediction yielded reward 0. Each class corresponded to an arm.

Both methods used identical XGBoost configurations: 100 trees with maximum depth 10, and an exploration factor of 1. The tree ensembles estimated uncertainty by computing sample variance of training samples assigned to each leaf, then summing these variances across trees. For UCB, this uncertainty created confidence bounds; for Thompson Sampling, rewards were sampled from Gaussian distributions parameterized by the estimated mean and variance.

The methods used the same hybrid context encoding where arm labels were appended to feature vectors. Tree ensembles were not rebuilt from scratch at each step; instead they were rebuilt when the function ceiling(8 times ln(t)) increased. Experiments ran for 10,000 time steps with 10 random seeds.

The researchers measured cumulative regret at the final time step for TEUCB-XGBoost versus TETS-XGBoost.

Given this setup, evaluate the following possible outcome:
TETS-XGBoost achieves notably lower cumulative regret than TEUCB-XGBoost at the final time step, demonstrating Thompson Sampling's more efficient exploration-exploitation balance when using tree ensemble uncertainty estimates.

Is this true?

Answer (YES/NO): NO